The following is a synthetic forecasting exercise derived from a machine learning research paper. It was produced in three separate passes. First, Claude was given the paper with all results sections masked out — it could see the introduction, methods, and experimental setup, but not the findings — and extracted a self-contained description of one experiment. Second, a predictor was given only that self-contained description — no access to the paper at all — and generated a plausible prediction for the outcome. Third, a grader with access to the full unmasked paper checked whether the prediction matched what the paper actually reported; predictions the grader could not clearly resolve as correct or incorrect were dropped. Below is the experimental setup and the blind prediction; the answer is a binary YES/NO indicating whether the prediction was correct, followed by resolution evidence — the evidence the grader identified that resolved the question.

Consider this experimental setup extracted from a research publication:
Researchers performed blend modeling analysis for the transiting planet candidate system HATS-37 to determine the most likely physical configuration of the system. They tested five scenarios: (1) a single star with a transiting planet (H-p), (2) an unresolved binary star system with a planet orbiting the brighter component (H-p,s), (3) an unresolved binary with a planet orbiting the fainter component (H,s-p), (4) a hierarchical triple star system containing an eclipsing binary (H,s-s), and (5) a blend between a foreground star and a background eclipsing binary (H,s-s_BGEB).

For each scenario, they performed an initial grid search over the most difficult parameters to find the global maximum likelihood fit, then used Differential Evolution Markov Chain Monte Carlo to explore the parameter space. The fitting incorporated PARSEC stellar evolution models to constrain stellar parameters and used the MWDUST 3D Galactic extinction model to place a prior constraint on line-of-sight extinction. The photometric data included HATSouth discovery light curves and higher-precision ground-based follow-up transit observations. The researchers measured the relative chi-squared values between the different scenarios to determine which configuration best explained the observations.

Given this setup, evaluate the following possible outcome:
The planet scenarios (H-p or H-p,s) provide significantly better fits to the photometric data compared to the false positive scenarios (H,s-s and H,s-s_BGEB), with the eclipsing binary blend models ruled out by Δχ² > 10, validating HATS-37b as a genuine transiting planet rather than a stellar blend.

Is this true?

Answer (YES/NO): NO